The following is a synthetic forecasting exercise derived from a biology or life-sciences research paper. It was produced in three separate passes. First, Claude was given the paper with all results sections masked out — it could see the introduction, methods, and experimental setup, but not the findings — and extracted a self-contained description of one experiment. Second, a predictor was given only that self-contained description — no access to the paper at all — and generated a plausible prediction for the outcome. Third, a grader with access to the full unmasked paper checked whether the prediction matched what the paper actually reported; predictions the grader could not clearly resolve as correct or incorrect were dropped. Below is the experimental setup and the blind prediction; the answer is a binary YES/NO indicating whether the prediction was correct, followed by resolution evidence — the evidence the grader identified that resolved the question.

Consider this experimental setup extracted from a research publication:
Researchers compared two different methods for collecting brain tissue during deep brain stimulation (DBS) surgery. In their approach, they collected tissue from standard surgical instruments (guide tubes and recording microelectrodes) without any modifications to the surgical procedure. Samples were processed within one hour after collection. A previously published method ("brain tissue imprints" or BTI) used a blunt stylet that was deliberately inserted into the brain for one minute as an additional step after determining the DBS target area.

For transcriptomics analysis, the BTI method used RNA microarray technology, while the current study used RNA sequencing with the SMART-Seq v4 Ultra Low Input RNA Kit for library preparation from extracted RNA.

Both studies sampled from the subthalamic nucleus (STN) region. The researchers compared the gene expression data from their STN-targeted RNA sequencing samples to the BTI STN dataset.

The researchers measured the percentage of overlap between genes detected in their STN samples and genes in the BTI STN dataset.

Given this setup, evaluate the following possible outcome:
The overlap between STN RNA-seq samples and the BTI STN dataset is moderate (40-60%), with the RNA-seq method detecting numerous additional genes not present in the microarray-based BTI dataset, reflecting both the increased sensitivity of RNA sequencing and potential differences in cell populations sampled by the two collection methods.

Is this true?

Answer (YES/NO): NO